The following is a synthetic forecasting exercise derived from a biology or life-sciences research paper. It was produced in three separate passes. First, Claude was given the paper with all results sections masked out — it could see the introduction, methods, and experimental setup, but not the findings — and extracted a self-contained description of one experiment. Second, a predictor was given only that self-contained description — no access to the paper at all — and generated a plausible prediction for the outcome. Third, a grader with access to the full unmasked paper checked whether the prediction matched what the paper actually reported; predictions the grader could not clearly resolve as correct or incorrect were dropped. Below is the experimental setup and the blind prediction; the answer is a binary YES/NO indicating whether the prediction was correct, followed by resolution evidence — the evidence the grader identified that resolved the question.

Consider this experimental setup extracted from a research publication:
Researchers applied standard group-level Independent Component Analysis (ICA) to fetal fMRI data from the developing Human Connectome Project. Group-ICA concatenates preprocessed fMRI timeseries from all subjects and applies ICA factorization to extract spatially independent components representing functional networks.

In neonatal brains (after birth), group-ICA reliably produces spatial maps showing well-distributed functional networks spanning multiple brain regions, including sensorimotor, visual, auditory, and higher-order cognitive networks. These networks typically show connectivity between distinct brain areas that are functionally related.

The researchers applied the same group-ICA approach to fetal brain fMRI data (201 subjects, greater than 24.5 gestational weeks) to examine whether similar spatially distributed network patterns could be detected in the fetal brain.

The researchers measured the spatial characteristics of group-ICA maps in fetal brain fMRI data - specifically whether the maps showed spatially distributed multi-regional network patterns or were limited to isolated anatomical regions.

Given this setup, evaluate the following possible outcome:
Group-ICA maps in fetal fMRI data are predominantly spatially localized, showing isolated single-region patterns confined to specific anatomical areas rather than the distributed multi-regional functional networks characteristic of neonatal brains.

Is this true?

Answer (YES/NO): YES